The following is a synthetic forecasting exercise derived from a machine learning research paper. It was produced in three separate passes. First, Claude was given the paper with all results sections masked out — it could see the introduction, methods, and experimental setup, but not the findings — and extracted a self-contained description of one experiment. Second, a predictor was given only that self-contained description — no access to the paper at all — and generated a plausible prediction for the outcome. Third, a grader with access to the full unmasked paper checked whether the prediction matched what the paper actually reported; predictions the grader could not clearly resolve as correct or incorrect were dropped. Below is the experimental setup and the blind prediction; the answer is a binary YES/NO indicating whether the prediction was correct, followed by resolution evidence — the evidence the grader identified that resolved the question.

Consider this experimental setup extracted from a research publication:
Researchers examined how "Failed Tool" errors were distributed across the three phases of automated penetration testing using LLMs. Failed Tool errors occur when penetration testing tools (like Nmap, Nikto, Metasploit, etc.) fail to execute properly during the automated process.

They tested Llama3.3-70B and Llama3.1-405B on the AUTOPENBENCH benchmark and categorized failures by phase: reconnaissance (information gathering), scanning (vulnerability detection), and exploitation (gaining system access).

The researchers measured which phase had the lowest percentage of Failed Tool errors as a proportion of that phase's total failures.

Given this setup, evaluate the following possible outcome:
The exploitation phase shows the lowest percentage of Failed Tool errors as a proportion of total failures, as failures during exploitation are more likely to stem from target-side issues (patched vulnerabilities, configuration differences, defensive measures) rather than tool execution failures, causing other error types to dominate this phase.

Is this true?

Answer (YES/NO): NO